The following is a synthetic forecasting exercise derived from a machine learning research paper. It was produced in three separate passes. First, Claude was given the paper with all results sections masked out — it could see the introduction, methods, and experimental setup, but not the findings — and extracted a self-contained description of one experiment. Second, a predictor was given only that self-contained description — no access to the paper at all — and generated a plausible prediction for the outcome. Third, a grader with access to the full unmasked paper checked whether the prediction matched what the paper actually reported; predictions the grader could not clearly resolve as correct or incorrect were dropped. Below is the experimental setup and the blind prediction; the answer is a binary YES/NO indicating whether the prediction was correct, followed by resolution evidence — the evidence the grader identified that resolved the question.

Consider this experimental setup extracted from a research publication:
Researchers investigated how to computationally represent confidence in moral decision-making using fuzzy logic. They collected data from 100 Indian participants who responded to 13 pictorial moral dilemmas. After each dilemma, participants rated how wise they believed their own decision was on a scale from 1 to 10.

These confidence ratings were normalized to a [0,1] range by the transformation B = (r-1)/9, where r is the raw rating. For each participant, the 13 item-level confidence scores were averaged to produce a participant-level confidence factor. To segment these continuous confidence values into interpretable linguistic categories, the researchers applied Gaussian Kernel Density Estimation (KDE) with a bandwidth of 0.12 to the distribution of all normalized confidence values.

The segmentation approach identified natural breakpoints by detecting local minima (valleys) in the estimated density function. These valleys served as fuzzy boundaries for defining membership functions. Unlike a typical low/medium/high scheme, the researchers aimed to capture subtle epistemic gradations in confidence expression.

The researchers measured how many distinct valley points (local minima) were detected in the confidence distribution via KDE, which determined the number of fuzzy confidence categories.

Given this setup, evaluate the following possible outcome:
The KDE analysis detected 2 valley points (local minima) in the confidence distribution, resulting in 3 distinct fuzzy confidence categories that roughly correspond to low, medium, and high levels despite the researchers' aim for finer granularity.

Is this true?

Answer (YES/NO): NO